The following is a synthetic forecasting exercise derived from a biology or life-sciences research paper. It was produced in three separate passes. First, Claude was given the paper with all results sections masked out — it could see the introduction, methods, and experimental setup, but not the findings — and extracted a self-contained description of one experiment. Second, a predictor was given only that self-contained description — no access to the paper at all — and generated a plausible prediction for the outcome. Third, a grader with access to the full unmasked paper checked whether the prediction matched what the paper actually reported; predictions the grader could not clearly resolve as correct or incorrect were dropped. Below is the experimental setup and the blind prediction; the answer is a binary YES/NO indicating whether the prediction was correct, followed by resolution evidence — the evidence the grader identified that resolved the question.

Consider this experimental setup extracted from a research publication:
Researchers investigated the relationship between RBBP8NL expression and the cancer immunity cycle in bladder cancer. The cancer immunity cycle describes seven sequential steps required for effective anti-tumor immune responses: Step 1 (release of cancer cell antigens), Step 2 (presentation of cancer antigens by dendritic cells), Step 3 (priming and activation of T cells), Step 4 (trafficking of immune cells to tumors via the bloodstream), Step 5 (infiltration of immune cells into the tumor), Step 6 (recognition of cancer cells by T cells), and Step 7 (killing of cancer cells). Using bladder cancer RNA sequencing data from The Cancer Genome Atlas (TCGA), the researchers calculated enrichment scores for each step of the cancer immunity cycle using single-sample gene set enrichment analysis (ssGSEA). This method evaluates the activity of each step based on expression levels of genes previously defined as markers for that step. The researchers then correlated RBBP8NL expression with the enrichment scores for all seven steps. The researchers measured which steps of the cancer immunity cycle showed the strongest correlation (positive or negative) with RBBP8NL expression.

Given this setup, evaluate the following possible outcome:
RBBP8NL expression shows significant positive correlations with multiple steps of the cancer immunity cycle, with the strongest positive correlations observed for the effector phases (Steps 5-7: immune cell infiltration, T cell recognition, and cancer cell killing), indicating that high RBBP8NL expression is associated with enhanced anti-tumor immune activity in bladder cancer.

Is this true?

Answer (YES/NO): NO